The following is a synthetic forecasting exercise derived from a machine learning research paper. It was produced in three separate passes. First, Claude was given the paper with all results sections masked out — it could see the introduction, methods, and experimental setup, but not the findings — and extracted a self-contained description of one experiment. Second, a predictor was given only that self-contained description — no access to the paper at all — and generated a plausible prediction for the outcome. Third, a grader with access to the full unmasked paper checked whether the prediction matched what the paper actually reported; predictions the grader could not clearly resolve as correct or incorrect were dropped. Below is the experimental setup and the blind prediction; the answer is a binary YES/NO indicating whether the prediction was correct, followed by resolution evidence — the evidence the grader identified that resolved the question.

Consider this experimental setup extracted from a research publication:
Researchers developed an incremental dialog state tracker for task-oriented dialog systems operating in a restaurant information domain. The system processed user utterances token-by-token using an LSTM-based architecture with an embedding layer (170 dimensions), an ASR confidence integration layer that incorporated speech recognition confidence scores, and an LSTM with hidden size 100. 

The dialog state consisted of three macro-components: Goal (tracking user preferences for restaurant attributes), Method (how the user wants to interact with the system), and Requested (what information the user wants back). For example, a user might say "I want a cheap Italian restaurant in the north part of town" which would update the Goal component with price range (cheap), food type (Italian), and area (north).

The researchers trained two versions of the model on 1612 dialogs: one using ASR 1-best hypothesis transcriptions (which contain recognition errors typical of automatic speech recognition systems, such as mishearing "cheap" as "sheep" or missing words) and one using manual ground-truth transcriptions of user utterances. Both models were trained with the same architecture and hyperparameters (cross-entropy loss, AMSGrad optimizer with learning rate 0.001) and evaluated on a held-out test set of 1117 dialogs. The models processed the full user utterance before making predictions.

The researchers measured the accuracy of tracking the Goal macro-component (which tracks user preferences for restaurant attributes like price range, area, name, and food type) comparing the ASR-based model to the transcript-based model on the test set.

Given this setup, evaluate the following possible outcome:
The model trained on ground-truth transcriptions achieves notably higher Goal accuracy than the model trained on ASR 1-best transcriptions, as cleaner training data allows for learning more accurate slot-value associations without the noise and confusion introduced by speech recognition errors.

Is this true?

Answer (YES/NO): YES